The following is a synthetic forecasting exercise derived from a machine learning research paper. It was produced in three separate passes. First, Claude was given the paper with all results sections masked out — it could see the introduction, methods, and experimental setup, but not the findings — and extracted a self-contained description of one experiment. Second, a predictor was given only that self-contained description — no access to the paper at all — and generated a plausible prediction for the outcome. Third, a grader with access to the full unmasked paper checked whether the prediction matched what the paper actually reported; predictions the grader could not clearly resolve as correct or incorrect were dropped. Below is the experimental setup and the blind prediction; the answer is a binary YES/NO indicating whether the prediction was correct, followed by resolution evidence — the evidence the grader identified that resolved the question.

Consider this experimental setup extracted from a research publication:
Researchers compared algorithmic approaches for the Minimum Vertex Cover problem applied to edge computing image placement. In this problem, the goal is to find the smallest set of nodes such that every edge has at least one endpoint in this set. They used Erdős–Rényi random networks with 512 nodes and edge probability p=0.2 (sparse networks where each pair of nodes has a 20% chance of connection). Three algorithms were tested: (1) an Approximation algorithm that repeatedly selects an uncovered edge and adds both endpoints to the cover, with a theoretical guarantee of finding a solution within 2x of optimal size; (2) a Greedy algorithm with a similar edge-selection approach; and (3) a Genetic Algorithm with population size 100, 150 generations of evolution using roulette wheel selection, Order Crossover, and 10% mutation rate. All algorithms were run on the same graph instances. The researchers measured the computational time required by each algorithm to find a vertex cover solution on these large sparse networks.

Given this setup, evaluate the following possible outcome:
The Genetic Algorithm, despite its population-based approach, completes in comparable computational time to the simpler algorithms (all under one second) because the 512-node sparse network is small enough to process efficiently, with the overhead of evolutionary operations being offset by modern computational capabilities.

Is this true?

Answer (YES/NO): NO